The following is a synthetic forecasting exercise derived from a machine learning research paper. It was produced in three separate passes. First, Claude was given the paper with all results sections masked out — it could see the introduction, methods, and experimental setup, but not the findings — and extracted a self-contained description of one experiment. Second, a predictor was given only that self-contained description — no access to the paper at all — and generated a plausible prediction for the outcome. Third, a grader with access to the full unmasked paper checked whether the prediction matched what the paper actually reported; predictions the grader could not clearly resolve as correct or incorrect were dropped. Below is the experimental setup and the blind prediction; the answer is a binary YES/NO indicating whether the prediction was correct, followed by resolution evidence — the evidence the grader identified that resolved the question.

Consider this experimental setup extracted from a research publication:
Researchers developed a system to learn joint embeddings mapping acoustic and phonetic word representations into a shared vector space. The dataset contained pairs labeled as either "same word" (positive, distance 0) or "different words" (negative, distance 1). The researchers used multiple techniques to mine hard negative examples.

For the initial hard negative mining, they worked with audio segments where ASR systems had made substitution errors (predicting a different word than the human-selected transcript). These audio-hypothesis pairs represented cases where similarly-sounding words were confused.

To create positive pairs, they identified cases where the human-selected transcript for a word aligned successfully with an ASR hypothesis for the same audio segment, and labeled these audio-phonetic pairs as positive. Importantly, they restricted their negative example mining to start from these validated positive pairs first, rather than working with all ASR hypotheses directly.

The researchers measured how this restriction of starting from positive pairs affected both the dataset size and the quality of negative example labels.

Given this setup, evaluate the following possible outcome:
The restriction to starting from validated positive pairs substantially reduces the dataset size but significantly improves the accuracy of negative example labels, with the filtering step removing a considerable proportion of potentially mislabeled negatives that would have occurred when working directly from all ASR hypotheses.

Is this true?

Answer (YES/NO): YES